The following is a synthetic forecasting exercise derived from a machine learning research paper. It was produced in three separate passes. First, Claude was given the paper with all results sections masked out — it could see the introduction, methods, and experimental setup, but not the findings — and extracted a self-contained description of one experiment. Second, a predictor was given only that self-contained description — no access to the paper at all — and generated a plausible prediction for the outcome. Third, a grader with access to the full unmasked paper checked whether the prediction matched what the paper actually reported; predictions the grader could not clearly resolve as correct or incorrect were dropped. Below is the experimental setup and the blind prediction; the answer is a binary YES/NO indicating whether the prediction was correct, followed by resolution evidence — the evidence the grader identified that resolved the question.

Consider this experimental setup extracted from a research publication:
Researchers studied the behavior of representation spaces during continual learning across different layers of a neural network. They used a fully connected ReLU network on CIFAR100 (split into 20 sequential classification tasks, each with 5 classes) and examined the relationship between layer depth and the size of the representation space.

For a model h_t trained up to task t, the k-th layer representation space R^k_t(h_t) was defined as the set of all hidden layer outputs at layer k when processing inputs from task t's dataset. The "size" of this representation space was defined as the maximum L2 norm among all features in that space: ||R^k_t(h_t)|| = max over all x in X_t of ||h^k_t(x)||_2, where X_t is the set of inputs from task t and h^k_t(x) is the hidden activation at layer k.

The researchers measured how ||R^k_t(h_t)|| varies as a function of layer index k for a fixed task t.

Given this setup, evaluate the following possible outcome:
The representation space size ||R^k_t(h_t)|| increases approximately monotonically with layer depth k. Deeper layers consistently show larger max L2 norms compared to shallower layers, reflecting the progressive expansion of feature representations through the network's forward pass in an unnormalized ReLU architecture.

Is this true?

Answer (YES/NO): YES